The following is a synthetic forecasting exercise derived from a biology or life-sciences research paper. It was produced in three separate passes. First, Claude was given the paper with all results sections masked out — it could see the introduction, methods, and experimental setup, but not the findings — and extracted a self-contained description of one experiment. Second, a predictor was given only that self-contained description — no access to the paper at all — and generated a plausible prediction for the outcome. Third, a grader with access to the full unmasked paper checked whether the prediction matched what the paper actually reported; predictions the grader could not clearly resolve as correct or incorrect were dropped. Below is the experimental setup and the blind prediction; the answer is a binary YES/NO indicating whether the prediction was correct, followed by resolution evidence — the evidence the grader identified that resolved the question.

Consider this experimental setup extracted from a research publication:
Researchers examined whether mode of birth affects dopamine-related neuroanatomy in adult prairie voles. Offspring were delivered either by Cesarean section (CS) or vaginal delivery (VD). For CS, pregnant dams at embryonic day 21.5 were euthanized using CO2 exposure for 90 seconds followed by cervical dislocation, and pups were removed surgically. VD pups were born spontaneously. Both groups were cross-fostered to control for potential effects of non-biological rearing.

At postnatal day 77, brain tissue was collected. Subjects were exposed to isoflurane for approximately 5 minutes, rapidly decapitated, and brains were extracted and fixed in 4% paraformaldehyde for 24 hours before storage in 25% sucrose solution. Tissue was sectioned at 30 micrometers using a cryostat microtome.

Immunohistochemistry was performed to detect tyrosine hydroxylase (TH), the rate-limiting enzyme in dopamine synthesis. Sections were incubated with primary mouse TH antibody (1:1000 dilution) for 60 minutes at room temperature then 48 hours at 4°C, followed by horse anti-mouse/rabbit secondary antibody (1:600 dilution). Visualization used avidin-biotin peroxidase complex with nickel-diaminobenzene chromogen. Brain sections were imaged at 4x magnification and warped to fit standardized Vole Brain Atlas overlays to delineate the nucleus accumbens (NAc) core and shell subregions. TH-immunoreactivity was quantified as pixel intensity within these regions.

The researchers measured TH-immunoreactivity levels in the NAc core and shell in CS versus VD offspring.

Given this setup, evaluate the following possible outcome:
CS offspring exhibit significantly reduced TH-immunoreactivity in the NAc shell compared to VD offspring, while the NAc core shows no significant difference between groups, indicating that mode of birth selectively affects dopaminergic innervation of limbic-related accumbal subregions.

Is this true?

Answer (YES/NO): NO